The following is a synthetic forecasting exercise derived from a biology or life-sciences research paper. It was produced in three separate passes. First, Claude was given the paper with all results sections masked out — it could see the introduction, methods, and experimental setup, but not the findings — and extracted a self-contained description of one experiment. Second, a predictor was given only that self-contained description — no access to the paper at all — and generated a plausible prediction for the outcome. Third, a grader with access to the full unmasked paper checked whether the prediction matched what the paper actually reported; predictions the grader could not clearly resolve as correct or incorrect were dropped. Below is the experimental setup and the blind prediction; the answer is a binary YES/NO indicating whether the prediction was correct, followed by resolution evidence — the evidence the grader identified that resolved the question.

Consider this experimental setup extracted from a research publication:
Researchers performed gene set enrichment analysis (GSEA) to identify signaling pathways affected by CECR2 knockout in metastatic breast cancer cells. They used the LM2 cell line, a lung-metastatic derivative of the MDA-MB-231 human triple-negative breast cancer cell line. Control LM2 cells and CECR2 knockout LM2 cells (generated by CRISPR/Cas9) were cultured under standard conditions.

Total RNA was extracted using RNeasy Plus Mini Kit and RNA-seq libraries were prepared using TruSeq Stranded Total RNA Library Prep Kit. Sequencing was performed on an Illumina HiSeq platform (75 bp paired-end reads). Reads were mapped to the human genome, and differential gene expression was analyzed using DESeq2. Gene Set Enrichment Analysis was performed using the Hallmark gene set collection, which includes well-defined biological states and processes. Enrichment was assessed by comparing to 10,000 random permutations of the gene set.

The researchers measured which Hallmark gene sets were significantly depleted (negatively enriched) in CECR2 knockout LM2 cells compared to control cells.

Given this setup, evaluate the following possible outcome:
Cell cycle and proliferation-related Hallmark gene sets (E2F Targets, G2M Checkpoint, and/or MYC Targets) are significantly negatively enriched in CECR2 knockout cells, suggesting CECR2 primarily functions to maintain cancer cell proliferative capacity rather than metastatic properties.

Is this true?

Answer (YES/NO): NO